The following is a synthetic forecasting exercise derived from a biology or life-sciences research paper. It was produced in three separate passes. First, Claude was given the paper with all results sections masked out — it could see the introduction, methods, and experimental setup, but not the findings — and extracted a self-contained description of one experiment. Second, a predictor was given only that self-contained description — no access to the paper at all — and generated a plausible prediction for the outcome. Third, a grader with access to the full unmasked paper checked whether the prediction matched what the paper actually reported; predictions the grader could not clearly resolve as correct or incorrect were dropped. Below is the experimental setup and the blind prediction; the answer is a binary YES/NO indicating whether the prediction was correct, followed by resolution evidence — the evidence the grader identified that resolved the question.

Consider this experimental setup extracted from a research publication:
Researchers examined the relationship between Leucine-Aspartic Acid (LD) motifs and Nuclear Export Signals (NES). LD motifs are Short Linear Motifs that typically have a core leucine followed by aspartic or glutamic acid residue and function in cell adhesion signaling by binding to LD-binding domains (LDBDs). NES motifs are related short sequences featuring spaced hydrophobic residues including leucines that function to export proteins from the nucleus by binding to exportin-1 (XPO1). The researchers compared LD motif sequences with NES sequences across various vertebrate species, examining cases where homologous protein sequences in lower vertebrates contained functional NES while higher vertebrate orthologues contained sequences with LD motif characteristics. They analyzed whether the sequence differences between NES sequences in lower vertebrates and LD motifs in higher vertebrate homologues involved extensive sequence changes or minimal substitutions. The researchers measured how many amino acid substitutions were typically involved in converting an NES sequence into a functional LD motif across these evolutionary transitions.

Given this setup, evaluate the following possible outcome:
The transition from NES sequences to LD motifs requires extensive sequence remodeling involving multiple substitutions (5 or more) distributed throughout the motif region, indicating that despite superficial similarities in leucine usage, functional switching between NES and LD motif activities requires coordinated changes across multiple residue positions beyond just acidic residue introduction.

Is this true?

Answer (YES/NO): NO